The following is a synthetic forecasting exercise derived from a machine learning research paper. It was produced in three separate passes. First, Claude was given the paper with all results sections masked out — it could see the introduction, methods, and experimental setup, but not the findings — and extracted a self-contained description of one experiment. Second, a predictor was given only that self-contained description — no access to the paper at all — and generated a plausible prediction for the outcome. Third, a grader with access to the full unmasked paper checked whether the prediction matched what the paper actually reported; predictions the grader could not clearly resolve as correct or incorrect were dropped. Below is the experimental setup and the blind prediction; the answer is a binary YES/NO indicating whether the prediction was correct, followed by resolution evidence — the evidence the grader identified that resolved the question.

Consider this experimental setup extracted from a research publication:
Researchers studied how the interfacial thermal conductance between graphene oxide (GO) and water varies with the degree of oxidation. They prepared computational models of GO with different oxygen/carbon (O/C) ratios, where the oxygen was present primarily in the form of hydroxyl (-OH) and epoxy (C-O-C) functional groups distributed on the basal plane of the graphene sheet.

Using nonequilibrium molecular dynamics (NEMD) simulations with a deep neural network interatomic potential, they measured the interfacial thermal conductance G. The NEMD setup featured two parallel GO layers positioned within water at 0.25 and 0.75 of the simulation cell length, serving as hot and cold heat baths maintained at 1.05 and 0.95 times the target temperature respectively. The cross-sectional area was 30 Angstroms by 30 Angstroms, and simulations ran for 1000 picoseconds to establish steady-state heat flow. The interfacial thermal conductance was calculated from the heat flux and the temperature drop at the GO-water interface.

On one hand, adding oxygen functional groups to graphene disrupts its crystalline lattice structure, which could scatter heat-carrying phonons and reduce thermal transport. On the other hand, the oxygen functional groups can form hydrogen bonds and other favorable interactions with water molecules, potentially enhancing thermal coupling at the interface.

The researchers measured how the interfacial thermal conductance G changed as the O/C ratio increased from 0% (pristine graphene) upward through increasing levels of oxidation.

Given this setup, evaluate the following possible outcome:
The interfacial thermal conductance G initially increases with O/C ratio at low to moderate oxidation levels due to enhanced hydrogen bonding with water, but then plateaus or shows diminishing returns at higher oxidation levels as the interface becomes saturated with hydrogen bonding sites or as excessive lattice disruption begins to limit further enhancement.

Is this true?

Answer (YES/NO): YES